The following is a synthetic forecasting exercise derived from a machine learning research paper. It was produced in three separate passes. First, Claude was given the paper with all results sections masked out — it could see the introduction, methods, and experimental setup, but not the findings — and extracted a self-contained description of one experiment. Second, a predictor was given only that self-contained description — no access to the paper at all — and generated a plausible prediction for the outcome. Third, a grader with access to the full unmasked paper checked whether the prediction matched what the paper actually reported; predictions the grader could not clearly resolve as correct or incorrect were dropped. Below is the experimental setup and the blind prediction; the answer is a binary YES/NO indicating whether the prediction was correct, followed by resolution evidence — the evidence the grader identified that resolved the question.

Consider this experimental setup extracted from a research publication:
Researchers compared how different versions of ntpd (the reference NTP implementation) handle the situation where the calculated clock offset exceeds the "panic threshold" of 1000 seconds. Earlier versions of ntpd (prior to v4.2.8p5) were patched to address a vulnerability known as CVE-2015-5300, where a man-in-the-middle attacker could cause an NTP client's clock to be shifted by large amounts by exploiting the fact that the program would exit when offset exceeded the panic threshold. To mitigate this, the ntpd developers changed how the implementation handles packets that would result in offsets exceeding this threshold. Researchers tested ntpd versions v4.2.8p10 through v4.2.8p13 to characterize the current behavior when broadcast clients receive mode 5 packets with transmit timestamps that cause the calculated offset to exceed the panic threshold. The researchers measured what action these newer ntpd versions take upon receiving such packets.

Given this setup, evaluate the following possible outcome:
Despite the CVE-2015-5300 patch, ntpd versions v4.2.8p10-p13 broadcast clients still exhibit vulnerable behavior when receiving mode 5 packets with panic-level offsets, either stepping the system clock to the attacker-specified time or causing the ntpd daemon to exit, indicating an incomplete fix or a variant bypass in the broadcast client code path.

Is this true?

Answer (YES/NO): NO